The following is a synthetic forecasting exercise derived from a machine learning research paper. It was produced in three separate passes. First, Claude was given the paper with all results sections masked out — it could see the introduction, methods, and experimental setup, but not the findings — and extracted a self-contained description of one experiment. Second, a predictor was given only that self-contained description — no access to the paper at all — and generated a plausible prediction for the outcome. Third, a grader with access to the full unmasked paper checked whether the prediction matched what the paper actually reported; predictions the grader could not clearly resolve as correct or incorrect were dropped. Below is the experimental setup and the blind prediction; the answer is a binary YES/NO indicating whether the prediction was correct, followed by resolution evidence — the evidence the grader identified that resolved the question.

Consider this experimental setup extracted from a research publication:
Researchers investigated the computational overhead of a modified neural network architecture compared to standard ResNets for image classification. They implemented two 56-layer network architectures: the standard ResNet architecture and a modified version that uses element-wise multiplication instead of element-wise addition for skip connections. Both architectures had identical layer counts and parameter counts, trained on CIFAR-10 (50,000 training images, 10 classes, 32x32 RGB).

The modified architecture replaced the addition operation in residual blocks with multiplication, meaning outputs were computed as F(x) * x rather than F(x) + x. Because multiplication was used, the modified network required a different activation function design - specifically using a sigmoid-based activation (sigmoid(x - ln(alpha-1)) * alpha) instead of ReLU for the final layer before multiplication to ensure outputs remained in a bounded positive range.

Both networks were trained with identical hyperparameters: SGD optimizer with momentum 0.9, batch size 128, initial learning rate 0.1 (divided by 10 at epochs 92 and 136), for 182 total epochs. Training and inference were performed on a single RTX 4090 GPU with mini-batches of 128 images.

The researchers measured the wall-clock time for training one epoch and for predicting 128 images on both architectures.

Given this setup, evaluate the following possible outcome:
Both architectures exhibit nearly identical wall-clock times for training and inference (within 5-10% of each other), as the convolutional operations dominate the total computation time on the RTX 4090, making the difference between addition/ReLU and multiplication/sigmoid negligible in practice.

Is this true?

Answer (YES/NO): YES